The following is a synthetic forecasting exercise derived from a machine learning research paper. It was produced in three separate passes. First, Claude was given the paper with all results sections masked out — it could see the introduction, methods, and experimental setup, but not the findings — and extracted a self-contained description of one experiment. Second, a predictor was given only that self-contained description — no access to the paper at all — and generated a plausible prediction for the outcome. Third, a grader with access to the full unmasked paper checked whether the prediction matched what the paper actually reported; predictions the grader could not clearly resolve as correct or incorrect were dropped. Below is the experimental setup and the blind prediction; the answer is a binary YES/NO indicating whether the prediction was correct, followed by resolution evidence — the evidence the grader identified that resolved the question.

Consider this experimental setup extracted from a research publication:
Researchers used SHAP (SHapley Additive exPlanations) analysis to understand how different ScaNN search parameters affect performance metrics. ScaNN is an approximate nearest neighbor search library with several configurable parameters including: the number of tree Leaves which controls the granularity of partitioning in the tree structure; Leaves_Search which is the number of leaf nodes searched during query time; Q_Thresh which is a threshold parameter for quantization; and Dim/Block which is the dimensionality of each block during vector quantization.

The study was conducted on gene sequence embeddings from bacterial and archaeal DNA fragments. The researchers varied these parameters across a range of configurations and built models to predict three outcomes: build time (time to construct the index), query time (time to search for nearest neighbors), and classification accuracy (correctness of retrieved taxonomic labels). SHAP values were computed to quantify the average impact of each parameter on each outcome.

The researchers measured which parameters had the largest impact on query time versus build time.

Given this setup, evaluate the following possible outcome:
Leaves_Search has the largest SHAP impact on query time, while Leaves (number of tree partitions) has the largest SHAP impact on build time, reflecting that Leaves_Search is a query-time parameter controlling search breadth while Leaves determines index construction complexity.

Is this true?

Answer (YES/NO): NO